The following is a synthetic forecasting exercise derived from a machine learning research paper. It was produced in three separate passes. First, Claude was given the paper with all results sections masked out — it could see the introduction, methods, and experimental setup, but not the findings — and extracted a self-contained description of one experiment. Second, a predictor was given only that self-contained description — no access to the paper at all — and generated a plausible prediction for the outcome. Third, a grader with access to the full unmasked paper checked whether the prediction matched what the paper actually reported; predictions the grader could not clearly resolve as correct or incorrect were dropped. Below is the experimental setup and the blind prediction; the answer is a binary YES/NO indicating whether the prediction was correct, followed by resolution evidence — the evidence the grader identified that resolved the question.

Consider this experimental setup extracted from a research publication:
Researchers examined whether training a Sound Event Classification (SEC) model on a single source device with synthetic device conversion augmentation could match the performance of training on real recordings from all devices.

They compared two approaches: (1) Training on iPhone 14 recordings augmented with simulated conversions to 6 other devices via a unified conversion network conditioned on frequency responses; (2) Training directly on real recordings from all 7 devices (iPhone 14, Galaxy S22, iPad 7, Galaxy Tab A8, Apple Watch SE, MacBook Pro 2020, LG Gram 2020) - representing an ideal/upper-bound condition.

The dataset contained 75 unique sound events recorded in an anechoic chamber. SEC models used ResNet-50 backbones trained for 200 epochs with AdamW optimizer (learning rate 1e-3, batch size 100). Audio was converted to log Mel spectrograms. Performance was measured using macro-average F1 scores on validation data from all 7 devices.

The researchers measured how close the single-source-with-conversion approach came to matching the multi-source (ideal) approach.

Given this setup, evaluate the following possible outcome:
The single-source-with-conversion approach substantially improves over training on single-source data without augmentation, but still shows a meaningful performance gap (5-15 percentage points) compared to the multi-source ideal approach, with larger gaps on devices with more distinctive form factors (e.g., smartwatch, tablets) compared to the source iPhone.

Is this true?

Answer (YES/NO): NO